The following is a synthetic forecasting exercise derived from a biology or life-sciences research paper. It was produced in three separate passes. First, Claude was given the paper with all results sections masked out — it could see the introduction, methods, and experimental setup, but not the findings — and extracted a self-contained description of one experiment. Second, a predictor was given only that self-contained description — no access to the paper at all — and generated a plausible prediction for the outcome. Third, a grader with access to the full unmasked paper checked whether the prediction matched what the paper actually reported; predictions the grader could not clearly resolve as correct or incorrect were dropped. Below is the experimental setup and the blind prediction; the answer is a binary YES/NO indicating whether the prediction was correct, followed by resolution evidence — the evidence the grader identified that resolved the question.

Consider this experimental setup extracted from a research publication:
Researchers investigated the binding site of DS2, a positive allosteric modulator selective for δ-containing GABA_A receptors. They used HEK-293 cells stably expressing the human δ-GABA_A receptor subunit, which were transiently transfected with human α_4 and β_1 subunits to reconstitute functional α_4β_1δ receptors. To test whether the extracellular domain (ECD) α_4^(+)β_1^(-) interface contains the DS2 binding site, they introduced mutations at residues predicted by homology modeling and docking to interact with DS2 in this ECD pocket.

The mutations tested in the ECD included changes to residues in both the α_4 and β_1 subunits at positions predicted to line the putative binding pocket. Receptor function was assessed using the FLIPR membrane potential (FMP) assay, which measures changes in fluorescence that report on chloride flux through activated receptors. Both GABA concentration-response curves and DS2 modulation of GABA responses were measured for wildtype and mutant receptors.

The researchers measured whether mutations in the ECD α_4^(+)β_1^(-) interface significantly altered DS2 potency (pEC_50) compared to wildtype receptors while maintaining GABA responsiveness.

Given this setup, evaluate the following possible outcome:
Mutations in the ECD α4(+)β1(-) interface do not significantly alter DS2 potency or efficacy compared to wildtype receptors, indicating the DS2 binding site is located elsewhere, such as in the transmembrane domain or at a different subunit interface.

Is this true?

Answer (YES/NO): YES